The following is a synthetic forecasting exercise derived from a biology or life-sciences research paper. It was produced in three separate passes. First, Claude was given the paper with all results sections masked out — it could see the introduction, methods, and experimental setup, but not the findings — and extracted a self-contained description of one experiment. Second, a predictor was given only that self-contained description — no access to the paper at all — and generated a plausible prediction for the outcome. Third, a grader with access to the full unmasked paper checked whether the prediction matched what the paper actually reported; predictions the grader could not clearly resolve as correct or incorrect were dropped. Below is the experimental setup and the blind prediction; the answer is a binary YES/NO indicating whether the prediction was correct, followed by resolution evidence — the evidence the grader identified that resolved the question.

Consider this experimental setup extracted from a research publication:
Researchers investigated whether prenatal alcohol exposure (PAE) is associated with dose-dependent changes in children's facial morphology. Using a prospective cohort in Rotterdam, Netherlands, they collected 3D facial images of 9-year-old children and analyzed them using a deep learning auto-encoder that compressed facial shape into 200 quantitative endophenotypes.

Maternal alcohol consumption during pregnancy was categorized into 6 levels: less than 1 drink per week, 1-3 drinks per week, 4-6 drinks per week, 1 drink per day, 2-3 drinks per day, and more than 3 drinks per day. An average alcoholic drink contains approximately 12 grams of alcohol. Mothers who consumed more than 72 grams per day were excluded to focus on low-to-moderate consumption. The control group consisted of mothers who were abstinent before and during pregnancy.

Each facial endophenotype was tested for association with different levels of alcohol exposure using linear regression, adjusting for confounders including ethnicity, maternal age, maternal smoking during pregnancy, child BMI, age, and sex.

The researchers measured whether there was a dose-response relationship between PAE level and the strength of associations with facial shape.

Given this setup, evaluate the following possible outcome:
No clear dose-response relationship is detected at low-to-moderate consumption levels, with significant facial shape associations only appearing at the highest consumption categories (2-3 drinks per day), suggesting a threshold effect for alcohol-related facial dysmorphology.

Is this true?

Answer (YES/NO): NO